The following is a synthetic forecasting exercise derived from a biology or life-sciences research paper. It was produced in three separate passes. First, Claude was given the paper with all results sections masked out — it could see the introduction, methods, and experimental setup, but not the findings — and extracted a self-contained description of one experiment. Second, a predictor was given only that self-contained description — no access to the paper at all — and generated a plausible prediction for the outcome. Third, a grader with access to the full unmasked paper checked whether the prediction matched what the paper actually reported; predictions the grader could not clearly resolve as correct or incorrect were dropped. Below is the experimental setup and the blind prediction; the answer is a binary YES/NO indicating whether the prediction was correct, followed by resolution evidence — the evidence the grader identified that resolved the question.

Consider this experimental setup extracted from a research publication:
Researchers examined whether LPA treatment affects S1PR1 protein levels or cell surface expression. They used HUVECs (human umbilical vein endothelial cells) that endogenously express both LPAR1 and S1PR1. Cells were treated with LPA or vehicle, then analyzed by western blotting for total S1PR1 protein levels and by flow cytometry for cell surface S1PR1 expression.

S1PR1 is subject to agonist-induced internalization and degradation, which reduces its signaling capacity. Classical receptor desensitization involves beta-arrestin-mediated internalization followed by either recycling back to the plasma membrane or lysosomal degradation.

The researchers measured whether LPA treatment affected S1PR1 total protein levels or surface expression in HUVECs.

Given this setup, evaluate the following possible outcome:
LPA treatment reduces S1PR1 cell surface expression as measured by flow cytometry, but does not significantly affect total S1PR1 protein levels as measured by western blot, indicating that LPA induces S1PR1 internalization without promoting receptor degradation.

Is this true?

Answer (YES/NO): NO